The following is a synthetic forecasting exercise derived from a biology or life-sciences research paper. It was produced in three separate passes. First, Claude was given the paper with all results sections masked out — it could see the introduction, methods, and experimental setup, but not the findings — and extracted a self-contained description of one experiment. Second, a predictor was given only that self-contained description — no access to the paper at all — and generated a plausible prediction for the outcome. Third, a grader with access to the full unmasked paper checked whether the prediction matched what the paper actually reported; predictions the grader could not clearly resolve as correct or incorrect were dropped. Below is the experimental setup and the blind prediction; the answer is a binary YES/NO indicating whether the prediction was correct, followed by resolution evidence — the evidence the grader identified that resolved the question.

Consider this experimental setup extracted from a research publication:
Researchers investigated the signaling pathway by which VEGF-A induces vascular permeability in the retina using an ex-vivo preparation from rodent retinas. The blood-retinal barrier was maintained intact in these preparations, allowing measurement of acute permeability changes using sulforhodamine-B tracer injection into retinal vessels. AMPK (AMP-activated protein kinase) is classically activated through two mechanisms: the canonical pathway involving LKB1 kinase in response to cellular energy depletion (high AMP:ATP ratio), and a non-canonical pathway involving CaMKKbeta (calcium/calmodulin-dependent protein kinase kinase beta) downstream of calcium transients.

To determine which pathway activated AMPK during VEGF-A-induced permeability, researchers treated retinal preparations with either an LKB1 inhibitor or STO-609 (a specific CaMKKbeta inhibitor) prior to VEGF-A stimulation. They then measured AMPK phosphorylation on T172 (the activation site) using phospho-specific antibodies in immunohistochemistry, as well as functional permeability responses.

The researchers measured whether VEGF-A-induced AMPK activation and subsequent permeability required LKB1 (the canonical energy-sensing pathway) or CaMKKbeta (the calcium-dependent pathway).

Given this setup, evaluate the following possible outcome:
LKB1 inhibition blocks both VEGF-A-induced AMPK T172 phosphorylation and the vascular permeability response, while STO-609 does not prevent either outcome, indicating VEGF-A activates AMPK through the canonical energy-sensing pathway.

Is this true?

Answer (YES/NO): NO